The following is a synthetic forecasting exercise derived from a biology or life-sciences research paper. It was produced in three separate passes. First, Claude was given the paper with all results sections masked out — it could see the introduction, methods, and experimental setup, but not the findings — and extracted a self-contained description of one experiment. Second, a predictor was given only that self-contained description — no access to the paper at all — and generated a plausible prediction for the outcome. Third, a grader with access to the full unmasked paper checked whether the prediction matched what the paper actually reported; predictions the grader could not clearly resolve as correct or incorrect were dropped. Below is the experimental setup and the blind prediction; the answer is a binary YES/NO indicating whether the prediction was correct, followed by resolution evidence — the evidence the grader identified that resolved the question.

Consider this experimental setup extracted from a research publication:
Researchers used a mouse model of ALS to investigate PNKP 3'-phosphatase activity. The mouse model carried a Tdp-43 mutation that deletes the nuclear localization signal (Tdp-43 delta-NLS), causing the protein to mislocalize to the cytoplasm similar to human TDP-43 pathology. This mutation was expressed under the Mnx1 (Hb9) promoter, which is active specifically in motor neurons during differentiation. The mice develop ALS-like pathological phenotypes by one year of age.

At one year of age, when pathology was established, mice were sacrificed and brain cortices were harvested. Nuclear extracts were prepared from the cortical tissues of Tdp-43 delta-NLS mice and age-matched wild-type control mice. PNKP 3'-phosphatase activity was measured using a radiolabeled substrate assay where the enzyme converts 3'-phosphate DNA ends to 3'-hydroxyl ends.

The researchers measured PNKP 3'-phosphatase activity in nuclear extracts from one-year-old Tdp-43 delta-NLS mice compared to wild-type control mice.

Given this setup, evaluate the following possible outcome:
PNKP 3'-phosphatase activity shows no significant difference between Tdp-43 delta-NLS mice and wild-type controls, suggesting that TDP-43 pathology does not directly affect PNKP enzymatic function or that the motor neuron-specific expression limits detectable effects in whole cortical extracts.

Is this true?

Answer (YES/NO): NO